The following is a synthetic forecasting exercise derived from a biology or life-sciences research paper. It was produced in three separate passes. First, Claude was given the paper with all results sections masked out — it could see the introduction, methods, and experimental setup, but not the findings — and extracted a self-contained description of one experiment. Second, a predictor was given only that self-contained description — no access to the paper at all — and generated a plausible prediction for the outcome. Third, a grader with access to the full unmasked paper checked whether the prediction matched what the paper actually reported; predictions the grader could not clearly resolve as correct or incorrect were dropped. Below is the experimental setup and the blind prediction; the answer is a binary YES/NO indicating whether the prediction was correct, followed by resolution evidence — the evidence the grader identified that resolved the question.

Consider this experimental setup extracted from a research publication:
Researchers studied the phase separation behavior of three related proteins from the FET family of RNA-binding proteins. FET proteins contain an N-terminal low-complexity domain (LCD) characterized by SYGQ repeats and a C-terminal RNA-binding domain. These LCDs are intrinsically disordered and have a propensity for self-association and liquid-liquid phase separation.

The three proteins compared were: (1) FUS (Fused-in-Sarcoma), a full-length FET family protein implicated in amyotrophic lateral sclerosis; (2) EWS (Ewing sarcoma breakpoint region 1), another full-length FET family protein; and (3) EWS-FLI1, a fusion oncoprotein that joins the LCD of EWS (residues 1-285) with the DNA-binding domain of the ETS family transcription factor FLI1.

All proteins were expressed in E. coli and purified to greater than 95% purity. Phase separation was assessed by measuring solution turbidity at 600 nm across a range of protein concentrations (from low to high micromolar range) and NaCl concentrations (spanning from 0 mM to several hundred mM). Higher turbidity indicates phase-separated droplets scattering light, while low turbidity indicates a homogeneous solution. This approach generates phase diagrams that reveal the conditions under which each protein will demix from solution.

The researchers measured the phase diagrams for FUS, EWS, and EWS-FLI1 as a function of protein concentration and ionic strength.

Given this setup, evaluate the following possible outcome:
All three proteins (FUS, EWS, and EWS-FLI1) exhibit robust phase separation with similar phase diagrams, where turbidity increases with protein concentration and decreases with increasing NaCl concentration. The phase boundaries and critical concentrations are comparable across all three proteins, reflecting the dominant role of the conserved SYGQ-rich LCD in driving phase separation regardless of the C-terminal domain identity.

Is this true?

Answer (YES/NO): NO